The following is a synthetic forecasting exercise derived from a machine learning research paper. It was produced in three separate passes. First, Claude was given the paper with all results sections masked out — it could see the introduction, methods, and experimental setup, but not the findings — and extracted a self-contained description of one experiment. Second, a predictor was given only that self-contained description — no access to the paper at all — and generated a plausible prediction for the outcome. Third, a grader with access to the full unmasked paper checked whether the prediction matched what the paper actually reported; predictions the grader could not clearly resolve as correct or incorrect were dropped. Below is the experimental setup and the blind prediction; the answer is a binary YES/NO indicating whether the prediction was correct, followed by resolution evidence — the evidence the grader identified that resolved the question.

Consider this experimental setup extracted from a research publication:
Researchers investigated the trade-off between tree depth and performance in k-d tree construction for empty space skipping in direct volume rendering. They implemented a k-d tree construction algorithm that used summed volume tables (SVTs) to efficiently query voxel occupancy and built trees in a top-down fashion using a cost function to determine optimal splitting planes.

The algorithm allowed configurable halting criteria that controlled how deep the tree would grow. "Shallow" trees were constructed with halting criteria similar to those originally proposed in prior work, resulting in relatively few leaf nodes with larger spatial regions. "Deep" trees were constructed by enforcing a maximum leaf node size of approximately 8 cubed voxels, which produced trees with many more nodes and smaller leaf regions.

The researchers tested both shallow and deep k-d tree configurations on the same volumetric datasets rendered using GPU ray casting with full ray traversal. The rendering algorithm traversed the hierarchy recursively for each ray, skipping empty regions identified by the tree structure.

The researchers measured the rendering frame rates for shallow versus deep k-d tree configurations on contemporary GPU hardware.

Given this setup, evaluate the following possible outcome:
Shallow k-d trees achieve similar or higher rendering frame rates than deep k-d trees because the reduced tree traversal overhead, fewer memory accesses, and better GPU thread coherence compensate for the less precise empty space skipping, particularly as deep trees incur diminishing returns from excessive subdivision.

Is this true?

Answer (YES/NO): NO